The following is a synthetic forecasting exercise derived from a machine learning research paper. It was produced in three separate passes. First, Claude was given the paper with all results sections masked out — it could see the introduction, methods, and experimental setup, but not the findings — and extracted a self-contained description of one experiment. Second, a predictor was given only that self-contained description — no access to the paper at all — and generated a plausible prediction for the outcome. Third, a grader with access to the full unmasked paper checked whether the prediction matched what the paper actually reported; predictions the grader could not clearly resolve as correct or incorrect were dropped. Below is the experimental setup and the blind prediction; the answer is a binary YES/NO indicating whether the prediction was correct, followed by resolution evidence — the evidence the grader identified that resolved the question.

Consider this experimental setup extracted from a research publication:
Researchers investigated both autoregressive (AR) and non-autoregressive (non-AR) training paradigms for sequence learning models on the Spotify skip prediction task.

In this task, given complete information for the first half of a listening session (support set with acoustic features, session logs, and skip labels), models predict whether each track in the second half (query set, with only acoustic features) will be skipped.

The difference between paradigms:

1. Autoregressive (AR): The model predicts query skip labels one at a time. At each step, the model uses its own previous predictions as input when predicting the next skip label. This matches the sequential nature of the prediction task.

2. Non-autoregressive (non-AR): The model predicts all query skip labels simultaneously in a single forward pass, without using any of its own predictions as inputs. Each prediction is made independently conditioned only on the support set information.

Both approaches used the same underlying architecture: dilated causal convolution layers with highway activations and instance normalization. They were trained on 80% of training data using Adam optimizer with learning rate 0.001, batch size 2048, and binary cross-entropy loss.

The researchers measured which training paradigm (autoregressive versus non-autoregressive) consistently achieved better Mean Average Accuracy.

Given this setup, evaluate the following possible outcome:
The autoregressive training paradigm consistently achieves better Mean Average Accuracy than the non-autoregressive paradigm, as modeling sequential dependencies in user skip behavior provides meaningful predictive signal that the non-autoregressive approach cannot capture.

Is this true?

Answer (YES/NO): NO